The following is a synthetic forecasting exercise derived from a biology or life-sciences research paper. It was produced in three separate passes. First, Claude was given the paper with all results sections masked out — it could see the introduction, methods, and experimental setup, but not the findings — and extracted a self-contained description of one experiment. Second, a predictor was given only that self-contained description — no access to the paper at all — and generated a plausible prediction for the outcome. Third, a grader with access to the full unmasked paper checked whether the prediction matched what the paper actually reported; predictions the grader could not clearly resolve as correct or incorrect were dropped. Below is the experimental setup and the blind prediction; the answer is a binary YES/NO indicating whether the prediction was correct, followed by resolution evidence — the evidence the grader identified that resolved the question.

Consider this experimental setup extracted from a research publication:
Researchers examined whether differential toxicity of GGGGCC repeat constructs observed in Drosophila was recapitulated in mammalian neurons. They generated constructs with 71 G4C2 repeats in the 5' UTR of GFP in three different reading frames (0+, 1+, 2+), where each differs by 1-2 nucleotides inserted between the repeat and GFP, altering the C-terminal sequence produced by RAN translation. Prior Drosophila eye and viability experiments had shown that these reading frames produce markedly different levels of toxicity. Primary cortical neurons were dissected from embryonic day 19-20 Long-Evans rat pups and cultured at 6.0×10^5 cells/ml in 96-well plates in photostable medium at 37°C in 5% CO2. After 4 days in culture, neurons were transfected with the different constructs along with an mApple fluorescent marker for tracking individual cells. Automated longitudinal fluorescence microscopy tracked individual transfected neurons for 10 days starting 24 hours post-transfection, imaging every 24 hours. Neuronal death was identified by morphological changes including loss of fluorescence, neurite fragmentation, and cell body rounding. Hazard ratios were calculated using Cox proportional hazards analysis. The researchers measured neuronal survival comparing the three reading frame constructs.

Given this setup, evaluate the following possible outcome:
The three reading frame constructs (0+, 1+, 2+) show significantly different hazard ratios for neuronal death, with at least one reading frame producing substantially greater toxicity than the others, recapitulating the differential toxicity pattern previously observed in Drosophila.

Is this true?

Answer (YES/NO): YES